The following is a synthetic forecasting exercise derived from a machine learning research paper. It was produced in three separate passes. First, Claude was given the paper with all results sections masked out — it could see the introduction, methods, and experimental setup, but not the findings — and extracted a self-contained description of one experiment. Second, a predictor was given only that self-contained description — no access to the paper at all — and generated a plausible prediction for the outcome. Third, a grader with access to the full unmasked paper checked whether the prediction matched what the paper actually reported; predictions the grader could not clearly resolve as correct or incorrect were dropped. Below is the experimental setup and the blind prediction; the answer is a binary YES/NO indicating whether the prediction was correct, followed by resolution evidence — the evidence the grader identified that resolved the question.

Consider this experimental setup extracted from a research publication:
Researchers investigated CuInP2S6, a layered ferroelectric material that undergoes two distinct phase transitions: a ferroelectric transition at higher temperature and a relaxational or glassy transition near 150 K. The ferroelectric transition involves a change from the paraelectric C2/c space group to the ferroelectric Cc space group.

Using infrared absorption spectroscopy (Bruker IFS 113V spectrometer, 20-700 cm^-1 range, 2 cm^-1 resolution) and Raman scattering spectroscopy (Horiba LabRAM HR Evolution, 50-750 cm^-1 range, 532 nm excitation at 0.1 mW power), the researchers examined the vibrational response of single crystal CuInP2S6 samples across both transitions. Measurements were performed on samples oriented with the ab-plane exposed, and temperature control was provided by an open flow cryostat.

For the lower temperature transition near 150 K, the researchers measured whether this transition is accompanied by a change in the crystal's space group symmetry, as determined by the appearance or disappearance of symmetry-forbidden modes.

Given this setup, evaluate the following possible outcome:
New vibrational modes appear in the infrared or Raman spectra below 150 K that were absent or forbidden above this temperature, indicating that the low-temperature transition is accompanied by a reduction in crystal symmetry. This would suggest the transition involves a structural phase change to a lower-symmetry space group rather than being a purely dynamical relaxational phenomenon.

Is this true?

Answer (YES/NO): NO